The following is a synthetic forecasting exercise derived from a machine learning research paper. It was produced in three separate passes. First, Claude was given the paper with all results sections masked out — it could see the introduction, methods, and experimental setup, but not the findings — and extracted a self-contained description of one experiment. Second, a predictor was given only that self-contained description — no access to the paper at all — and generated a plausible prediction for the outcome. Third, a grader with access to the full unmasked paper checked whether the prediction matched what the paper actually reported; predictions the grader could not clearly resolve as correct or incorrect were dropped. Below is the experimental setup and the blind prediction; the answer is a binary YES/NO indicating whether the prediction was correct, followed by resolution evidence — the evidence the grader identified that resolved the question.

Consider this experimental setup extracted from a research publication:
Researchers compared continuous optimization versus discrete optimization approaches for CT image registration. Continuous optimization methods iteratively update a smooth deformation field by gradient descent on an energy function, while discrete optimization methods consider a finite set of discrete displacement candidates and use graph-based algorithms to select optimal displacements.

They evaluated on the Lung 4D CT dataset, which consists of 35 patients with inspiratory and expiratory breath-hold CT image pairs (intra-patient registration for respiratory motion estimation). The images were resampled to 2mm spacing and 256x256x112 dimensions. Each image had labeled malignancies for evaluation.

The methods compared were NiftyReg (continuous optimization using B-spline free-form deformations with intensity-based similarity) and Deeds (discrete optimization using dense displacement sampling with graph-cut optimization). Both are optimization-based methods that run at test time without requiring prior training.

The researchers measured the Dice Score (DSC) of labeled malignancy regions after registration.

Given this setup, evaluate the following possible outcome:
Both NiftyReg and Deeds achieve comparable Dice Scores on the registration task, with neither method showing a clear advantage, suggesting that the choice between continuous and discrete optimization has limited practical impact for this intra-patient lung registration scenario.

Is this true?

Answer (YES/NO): NO